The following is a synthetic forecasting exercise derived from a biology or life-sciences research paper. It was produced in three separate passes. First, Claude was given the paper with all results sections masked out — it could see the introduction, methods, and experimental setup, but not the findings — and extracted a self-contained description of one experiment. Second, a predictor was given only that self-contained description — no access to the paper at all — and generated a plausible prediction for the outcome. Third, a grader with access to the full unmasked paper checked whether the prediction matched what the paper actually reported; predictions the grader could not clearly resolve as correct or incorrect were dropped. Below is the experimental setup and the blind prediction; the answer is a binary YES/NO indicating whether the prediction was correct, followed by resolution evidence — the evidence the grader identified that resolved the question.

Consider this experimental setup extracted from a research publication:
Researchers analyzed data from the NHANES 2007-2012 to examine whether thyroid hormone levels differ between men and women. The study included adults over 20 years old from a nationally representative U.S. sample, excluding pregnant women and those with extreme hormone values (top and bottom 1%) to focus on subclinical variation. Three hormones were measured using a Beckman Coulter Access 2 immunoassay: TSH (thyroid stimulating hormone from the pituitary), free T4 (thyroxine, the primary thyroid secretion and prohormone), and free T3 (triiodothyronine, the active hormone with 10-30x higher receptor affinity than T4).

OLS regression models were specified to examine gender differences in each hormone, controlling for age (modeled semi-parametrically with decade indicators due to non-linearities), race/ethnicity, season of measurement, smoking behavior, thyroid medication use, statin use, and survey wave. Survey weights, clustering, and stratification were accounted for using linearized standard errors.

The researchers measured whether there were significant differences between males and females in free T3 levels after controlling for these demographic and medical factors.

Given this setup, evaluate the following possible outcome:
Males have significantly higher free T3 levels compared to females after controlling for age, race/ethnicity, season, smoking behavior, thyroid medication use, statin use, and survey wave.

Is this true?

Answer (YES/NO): YES